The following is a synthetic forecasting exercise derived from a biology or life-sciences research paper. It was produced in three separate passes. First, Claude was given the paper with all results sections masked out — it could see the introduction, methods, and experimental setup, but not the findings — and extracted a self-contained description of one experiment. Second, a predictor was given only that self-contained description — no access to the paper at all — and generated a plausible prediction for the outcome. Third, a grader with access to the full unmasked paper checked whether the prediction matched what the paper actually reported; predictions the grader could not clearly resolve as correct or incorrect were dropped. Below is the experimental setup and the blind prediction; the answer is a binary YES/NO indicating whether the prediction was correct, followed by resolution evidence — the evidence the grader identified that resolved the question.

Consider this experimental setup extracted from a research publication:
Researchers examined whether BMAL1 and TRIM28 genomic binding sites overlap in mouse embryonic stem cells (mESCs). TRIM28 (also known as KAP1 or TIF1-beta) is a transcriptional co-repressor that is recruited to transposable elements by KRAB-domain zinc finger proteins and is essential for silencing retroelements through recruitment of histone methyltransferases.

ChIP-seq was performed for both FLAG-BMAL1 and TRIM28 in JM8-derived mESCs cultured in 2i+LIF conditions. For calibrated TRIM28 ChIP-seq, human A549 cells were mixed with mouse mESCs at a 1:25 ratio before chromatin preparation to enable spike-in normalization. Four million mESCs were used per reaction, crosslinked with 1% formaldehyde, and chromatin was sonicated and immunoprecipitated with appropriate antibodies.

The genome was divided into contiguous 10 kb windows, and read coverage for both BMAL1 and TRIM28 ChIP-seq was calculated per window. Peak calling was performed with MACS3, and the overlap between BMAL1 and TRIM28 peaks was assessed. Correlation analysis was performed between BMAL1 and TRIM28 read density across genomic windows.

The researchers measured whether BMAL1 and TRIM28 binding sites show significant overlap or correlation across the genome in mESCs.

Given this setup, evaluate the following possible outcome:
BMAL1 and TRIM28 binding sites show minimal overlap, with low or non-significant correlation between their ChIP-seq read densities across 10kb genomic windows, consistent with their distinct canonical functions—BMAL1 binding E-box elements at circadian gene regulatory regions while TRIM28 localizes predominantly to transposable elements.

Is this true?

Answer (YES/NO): NO